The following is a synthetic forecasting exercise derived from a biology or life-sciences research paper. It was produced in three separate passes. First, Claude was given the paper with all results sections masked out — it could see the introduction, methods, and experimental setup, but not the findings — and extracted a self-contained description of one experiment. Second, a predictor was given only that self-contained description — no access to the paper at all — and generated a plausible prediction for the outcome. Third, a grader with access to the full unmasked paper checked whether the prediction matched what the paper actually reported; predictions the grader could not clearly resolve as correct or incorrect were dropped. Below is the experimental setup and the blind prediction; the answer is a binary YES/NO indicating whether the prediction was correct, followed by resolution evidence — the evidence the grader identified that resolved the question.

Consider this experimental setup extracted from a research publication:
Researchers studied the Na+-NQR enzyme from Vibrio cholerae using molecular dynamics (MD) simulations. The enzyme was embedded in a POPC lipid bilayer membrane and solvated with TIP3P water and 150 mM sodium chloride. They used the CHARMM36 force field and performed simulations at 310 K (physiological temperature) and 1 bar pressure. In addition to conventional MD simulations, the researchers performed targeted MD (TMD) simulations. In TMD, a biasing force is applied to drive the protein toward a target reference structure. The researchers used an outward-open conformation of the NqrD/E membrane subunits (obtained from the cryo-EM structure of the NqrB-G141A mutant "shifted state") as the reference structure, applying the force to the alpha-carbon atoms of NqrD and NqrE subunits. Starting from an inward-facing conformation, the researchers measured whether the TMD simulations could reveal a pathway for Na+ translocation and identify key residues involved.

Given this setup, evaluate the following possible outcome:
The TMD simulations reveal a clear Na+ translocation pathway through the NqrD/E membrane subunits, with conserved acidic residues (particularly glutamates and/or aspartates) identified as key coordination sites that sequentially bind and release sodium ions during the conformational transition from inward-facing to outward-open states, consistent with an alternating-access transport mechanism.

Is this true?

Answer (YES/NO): NO